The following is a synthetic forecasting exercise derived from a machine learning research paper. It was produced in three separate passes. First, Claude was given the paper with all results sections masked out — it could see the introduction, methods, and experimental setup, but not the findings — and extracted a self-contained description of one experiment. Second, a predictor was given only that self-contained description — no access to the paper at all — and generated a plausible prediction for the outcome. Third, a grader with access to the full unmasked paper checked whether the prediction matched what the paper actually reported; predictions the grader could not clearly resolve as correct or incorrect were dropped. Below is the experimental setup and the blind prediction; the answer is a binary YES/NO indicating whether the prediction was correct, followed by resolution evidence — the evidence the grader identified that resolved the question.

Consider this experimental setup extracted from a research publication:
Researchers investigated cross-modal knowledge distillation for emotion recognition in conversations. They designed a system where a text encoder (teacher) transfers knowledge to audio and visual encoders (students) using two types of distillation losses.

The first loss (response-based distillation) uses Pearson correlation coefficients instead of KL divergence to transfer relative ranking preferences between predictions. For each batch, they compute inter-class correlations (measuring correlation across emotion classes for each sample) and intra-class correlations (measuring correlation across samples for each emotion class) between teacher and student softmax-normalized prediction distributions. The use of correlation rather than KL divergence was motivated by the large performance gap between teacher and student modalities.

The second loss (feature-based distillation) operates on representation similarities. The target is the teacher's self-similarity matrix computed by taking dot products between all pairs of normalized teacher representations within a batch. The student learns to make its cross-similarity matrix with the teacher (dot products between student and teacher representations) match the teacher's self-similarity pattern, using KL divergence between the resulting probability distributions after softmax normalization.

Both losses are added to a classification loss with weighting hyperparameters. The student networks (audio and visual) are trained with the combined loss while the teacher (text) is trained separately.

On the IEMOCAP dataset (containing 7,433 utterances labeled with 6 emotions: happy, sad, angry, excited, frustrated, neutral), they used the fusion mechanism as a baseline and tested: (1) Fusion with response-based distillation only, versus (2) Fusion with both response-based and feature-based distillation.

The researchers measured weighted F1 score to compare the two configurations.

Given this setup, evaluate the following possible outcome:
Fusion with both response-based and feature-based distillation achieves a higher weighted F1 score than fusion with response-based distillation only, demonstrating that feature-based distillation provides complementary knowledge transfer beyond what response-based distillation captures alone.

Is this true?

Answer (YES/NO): YES